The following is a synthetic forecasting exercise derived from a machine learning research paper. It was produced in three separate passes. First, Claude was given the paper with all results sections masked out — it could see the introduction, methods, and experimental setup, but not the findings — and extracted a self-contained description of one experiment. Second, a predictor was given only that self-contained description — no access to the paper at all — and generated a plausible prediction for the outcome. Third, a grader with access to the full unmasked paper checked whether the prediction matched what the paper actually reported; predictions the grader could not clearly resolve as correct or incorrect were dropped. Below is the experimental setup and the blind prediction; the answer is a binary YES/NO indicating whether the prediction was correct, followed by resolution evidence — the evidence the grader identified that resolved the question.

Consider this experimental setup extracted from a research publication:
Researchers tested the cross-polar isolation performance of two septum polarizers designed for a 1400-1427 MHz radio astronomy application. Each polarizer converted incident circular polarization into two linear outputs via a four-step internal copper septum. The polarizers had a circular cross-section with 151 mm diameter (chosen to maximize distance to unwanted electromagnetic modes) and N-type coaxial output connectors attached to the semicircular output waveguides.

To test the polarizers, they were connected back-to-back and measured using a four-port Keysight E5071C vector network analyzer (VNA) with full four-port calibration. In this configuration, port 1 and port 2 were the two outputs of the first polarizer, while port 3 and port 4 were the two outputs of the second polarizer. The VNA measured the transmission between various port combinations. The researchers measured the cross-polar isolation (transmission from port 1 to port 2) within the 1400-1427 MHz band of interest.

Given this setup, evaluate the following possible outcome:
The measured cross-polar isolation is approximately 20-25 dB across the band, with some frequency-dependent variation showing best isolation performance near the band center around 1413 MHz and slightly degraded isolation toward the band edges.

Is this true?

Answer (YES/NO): NO